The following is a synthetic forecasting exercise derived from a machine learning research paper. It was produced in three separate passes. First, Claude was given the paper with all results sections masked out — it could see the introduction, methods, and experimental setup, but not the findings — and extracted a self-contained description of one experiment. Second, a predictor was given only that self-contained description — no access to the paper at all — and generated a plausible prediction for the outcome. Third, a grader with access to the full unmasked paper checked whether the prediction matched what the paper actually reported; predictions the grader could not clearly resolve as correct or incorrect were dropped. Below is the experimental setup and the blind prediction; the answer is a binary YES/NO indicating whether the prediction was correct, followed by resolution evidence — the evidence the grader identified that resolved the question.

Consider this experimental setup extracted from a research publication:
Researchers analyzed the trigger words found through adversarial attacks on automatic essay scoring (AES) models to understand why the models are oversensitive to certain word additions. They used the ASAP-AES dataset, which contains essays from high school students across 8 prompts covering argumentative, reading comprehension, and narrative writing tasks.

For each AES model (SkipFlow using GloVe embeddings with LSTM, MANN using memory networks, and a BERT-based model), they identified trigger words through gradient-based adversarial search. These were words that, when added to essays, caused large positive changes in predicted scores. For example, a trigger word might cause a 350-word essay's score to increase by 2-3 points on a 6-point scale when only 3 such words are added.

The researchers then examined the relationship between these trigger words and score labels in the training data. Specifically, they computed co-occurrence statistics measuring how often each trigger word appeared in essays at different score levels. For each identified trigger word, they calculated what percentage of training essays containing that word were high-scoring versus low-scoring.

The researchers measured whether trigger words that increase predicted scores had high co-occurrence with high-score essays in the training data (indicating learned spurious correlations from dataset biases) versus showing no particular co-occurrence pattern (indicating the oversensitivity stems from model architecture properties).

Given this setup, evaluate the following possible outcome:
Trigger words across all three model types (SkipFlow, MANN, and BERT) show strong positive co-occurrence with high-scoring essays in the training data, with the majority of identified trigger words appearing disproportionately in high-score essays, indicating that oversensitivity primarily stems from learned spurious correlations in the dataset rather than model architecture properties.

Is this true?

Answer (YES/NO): NO